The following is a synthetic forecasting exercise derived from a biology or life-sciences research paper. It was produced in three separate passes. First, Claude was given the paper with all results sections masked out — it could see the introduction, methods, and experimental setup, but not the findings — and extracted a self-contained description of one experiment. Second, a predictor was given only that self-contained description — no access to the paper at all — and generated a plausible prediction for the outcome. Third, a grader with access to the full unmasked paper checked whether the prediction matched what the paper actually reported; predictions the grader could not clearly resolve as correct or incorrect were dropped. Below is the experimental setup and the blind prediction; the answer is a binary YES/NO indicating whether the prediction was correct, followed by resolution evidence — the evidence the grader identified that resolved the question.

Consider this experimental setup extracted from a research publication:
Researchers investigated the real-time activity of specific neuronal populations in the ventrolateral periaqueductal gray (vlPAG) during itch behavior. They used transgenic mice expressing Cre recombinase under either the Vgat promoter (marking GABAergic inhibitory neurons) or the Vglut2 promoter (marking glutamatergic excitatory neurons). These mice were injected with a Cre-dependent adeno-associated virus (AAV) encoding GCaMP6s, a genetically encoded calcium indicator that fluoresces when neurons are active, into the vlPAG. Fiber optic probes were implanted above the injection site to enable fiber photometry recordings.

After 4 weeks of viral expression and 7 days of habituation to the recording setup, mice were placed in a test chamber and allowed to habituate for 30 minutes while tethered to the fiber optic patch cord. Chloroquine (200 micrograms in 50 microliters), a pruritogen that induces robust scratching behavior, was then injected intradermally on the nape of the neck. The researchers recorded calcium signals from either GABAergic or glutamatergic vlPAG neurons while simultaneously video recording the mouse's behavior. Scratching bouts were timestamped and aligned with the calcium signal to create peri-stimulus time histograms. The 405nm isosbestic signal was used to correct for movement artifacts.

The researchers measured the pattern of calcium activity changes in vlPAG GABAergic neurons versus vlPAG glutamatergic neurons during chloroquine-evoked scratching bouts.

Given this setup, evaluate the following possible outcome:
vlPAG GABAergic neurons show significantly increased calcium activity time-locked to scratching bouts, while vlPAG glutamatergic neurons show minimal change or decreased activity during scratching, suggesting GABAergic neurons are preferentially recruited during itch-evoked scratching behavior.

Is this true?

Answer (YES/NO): NO